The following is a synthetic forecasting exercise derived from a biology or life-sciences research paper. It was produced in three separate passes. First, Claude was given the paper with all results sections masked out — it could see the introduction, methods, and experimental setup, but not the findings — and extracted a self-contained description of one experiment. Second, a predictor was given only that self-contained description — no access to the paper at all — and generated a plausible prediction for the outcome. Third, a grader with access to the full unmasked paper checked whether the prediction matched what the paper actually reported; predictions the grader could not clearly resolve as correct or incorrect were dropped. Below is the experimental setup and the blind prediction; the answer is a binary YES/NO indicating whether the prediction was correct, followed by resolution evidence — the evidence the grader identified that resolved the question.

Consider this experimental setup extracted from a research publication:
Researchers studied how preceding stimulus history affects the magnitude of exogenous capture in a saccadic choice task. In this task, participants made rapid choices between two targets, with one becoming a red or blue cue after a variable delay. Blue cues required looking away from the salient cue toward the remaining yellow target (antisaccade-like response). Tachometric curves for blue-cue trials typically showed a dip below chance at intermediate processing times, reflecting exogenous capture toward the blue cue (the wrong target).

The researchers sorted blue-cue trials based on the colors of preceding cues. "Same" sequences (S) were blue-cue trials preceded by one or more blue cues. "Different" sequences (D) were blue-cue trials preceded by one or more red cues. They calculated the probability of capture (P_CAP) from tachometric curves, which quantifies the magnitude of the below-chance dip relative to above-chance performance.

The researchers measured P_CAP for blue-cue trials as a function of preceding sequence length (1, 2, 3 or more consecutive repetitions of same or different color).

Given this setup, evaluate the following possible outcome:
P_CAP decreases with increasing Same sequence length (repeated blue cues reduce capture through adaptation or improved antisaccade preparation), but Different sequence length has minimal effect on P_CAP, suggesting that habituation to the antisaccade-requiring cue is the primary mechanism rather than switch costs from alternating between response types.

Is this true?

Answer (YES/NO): NO